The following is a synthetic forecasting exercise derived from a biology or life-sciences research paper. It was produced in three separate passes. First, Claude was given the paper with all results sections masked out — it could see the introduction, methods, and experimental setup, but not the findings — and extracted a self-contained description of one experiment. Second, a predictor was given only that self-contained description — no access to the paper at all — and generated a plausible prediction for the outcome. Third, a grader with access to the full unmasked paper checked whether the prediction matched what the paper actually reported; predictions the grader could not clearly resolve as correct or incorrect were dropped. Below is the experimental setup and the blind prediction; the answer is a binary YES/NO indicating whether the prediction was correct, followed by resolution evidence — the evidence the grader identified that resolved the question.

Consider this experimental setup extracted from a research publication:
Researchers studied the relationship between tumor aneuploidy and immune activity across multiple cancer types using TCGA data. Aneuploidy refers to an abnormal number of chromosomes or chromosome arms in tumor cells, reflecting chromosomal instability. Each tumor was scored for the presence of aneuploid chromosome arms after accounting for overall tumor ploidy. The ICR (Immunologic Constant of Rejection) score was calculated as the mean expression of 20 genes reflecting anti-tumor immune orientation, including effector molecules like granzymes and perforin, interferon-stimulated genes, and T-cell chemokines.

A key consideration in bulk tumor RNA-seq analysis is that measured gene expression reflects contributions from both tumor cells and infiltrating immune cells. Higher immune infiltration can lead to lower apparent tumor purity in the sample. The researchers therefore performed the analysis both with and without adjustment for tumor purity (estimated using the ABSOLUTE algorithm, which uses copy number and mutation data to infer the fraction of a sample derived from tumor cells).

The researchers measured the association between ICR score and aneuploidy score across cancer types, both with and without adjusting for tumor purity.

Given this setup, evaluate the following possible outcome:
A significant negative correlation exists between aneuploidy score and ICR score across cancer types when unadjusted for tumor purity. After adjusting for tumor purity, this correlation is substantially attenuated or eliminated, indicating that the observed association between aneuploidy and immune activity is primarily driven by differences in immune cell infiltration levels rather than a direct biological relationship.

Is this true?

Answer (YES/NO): NO